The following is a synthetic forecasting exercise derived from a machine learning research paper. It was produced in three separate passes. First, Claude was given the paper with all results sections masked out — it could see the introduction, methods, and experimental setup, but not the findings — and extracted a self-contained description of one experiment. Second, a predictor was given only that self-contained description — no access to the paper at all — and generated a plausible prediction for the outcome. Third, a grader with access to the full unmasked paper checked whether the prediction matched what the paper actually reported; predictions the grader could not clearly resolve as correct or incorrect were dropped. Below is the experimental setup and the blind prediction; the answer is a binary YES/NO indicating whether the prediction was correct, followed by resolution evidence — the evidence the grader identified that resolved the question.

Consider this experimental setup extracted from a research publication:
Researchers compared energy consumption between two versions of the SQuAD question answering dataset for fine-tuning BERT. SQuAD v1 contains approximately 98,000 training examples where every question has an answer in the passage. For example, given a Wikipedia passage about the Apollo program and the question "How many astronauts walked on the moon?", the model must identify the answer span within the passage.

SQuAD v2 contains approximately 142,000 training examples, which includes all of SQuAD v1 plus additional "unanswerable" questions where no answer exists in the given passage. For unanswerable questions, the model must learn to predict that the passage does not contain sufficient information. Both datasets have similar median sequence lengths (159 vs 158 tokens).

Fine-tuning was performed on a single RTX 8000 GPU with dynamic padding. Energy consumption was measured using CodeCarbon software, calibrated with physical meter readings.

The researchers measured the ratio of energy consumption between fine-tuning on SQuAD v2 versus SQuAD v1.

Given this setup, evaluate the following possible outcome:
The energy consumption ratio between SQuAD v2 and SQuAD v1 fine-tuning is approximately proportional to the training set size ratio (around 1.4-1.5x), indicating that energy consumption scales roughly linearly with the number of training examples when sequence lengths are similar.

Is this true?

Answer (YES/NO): YES